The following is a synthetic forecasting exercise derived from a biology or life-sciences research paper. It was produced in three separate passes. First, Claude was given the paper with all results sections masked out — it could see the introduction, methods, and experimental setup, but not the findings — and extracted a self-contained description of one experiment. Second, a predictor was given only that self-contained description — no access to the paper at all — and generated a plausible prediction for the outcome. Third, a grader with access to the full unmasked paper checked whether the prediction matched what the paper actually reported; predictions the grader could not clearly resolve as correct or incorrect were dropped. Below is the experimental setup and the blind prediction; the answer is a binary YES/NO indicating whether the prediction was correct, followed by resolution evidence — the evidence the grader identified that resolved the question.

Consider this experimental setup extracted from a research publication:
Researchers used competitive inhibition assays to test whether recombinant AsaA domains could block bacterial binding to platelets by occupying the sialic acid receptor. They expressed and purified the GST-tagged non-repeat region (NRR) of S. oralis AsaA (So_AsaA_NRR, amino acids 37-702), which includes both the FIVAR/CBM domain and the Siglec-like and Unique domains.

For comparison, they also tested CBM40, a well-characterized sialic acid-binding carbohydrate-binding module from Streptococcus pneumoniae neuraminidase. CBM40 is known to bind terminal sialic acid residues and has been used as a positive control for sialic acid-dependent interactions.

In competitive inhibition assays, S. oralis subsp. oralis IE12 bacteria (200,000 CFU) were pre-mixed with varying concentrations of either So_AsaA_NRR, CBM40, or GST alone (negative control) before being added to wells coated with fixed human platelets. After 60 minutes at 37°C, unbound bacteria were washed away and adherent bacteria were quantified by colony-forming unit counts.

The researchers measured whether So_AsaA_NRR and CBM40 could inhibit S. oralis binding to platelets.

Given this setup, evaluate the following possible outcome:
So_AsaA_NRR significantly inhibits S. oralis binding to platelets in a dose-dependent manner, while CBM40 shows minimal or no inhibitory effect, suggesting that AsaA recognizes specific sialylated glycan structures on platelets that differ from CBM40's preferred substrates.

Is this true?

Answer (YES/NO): NO